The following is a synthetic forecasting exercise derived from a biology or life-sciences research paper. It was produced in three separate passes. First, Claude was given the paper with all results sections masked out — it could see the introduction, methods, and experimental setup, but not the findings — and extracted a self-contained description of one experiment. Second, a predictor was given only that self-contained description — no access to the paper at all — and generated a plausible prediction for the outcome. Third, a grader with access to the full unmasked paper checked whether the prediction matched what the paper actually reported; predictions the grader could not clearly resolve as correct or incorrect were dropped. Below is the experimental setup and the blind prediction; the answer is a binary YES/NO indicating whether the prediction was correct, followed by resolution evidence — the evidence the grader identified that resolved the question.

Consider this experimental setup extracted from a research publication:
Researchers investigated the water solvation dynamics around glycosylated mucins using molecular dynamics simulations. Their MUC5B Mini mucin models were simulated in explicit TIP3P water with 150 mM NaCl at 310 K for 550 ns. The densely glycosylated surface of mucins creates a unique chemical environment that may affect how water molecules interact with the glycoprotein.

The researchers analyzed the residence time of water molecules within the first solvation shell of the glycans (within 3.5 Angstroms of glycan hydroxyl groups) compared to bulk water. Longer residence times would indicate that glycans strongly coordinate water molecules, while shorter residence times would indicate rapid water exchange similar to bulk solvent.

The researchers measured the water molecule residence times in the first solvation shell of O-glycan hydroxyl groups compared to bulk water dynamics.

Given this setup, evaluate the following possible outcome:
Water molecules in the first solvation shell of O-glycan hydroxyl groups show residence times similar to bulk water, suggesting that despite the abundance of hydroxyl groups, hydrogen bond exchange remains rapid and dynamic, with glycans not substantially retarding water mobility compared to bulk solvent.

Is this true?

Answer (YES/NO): YES